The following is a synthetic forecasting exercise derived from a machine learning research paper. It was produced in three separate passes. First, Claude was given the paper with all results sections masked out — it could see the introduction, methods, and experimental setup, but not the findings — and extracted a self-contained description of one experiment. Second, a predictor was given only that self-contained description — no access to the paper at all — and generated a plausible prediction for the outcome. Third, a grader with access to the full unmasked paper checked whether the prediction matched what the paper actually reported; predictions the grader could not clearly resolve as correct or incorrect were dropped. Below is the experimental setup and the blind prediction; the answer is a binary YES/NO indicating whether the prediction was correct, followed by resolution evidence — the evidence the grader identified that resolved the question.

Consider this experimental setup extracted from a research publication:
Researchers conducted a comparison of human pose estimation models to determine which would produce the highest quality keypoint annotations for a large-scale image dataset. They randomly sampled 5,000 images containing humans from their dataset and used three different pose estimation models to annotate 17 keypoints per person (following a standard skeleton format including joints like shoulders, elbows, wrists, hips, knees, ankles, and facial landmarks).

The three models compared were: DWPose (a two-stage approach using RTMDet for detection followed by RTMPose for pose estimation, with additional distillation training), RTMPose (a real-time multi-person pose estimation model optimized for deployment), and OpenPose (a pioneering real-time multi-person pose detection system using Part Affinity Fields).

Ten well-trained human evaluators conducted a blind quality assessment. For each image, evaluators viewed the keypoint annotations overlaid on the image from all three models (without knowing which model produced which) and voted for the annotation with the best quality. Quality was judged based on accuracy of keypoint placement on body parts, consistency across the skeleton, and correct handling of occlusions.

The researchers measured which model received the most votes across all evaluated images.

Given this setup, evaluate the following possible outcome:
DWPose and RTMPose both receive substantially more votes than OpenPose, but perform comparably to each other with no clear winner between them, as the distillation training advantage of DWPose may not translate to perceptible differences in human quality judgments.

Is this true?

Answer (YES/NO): NO